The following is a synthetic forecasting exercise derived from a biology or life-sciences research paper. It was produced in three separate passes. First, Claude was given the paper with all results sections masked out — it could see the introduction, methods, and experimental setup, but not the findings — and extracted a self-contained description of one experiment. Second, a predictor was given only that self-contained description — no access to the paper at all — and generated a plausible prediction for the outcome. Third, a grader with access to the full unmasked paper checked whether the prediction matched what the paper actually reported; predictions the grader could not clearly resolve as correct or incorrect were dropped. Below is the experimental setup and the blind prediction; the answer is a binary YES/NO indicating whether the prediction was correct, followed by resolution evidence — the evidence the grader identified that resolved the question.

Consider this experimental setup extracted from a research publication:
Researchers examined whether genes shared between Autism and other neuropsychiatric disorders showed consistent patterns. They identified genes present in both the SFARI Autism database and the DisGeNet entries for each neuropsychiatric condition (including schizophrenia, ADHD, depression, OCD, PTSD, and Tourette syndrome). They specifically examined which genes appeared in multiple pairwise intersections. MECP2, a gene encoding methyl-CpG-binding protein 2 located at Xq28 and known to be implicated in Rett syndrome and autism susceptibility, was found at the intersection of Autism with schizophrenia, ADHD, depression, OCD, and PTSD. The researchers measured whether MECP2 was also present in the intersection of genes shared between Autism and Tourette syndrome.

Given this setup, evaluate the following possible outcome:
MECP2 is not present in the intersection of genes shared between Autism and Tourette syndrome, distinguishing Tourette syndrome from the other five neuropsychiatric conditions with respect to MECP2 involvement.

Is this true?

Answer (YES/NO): YES